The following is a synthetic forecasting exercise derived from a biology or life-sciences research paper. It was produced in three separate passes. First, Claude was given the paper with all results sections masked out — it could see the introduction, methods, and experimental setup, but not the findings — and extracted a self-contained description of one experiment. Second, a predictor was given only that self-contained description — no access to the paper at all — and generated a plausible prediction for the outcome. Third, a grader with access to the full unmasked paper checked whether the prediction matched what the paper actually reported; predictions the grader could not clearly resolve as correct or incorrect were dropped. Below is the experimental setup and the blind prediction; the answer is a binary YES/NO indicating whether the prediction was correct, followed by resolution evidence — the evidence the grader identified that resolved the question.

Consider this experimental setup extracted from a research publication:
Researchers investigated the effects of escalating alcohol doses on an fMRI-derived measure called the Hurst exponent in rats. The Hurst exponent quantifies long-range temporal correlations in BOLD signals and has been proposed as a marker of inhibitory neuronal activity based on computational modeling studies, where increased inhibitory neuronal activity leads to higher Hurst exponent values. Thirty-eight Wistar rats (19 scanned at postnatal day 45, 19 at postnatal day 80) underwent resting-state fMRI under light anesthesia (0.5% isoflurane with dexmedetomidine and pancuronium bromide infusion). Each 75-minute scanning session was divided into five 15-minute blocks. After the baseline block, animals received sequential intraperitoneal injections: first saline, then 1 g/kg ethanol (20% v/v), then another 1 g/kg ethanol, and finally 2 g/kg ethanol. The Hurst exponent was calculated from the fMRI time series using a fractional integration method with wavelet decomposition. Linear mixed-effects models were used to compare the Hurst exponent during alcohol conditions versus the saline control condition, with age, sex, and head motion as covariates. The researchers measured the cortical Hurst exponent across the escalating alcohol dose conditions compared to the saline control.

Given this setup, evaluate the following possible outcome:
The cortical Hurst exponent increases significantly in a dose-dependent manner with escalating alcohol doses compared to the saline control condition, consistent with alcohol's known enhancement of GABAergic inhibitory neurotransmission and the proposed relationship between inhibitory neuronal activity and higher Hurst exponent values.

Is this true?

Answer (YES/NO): NO